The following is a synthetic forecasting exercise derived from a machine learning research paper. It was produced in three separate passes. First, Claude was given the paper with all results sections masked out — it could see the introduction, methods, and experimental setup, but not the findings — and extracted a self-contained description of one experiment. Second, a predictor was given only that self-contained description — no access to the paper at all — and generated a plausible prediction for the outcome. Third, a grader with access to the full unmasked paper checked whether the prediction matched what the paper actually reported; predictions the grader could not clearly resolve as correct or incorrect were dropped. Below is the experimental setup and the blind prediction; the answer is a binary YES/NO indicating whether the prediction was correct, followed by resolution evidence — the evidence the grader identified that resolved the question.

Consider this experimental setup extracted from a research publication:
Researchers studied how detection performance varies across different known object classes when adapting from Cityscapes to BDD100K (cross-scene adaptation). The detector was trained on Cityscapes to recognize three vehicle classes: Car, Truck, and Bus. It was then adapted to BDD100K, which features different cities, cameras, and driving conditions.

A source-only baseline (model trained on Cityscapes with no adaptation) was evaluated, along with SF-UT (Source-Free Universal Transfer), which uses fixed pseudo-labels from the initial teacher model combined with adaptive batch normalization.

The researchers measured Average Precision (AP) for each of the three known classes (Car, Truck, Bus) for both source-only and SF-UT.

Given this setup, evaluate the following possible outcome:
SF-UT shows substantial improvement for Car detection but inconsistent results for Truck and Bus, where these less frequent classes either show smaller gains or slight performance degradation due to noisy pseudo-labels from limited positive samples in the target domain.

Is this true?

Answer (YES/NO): NO